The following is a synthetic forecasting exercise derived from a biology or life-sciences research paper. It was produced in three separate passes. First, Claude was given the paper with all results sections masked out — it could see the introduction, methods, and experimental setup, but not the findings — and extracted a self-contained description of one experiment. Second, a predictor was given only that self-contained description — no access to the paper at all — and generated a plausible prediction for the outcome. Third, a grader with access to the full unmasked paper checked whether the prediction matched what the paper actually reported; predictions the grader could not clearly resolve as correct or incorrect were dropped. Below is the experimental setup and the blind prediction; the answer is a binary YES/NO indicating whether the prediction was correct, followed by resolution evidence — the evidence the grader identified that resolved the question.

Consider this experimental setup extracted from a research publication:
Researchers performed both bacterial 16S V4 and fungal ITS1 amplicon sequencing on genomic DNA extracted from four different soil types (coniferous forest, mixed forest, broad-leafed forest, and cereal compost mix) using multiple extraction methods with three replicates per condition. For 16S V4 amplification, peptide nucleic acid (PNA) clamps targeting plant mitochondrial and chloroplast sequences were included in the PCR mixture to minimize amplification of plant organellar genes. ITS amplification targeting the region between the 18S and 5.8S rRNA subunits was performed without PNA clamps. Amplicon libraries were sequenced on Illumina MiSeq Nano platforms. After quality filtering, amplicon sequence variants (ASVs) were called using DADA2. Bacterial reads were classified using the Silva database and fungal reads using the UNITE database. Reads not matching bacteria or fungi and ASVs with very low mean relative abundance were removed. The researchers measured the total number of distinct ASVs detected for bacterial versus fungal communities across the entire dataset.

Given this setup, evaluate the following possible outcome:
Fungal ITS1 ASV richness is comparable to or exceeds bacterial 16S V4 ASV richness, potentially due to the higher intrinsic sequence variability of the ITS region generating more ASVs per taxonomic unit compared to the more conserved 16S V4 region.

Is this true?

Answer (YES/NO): NO